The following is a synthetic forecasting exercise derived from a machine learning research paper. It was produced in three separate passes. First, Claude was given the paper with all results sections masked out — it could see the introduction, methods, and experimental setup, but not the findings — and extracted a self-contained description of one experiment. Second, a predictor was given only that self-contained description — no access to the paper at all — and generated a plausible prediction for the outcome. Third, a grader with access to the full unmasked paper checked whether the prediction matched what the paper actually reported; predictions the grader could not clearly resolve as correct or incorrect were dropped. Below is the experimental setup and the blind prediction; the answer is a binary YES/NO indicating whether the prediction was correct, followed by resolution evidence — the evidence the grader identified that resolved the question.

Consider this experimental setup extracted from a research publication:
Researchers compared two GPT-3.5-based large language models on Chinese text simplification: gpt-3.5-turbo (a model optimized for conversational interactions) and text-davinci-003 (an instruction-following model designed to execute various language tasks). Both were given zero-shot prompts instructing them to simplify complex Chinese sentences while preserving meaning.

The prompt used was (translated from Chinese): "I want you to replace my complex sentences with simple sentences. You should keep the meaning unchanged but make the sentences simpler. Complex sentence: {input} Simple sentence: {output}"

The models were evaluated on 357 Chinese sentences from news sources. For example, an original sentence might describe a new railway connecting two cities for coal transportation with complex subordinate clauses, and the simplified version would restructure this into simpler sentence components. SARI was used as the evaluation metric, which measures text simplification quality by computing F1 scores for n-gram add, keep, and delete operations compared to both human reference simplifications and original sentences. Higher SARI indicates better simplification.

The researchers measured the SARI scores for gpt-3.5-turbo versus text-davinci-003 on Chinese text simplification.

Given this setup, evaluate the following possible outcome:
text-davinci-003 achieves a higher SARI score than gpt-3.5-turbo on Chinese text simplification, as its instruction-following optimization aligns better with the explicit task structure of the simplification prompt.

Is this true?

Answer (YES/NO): NO